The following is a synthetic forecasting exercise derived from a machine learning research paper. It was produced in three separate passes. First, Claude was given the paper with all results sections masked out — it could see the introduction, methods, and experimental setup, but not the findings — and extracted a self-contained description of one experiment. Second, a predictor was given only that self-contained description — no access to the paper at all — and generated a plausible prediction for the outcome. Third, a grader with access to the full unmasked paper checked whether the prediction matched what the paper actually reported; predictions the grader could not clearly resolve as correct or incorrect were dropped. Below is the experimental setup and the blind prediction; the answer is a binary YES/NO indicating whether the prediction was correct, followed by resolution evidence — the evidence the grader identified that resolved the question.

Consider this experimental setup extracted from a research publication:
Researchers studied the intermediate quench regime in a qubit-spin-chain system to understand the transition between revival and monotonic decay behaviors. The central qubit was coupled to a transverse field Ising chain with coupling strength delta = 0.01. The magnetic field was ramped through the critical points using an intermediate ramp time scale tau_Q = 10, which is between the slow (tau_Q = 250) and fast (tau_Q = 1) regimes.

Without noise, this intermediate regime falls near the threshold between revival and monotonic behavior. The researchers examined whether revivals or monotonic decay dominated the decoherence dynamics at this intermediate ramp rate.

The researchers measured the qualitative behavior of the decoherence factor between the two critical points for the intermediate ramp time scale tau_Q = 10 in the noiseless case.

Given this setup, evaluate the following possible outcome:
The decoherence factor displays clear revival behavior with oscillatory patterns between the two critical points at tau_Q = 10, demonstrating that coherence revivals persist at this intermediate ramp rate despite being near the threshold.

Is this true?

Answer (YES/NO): NO